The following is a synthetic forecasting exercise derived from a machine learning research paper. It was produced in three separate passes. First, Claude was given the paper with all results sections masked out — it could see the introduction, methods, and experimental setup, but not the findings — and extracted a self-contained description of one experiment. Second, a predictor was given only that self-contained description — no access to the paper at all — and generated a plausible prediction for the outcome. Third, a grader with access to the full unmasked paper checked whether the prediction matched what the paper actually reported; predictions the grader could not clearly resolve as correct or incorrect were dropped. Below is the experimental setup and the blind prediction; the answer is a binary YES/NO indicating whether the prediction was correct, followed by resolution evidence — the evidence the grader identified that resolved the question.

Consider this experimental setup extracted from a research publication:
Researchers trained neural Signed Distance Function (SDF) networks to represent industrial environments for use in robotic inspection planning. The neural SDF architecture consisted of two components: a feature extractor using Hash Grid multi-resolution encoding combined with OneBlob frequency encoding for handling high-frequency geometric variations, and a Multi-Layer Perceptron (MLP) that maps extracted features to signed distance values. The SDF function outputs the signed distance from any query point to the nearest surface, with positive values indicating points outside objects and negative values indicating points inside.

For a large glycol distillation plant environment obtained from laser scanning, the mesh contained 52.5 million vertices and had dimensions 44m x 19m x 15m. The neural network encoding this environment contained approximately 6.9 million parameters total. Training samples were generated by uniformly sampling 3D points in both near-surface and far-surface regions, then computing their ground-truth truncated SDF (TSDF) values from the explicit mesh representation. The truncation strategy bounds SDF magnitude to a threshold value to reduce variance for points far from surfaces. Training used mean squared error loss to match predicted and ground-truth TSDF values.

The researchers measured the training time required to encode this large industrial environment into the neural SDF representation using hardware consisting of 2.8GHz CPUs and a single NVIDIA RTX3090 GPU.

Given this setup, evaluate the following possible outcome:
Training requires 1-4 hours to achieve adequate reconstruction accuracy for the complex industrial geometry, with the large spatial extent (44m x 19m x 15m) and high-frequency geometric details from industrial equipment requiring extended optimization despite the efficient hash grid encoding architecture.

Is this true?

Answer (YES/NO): NO